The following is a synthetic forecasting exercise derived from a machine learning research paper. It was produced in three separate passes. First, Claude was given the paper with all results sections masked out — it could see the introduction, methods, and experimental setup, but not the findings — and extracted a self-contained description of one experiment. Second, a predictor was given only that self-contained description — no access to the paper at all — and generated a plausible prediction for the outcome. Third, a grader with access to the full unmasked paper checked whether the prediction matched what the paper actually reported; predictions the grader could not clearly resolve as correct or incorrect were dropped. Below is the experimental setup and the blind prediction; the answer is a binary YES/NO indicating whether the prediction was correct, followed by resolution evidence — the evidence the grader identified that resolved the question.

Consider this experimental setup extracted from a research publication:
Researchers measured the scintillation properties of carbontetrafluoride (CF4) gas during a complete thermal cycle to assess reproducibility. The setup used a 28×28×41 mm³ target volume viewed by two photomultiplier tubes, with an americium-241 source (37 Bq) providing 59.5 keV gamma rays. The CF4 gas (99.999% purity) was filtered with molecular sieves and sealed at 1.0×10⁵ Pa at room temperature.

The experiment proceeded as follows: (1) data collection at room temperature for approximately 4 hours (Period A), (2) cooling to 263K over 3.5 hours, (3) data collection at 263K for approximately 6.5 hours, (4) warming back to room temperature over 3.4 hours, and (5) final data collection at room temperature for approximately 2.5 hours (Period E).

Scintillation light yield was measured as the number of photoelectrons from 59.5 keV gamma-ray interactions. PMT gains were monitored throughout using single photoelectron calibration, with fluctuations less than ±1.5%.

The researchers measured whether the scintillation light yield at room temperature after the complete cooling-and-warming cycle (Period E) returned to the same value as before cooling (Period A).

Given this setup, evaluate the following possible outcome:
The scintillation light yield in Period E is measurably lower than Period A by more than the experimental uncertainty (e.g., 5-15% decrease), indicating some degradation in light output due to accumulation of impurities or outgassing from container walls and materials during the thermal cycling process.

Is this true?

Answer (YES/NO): NO